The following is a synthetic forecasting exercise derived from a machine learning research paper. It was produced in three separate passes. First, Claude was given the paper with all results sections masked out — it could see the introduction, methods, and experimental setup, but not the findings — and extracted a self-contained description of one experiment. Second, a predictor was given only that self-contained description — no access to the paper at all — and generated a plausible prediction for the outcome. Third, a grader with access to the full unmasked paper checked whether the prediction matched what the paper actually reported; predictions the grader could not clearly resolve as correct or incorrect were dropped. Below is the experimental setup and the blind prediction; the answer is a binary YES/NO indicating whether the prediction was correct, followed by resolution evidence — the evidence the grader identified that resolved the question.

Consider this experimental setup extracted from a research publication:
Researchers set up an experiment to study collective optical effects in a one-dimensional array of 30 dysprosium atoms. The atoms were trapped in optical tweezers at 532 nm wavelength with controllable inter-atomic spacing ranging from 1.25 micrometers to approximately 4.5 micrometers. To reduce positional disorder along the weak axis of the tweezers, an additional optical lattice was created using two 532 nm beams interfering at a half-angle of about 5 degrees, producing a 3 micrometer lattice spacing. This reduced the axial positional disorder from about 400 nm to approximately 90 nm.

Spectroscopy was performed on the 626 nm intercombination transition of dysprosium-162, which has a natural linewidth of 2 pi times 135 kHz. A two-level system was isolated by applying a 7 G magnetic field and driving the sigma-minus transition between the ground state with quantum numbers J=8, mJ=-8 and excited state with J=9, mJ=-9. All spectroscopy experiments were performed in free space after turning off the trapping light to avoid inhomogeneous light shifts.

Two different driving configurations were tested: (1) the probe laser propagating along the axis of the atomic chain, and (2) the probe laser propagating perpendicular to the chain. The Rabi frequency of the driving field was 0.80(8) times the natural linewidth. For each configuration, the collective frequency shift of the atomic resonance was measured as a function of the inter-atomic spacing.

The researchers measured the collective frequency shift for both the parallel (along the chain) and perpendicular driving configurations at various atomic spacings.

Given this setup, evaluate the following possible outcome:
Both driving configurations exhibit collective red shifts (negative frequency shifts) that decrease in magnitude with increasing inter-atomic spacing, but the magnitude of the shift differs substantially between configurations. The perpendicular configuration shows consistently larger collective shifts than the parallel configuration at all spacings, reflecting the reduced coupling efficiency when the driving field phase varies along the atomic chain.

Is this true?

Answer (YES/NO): NO